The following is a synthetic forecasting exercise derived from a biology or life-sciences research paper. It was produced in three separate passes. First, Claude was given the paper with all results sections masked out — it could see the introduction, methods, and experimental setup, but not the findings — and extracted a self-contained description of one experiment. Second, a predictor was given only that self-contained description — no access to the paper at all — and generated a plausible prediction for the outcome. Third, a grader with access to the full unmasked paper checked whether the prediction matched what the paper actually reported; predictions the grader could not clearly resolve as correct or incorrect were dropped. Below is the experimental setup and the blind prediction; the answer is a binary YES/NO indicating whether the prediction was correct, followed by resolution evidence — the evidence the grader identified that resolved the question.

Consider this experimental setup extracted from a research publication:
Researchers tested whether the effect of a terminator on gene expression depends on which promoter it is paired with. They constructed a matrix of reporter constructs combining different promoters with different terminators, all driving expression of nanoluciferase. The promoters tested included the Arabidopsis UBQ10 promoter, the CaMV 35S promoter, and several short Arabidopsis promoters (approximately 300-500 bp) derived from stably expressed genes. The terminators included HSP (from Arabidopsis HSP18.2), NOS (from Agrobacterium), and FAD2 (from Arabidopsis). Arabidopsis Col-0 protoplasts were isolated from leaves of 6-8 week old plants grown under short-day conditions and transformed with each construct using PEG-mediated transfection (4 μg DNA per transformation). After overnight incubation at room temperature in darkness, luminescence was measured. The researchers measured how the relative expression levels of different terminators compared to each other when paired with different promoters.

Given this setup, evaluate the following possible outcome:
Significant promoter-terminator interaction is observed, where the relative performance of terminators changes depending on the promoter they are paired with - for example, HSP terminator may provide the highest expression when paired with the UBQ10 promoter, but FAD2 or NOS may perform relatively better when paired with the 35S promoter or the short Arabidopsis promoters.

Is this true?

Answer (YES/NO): YES